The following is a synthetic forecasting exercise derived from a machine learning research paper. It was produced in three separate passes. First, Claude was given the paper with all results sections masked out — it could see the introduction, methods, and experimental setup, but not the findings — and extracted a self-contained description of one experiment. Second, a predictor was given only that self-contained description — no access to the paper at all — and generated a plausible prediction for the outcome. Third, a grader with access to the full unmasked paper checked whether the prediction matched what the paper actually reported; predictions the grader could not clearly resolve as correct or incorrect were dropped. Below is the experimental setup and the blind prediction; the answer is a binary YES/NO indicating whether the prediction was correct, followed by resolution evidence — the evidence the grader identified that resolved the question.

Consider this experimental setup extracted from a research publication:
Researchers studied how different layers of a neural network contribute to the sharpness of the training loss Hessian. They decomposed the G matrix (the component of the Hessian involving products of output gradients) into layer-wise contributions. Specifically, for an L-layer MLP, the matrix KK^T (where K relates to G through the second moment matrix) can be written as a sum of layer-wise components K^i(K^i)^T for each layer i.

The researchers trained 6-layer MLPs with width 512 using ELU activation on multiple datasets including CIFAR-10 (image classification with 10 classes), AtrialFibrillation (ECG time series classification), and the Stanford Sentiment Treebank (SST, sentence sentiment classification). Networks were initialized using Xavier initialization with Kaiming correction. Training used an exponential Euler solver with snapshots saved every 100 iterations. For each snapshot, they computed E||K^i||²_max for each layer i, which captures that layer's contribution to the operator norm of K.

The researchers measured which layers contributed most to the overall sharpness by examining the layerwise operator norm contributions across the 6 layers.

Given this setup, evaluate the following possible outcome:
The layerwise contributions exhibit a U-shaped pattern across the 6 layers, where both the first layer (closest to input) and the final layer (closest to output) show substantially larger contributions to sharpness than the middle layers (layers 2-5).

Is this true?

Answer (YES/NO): NO